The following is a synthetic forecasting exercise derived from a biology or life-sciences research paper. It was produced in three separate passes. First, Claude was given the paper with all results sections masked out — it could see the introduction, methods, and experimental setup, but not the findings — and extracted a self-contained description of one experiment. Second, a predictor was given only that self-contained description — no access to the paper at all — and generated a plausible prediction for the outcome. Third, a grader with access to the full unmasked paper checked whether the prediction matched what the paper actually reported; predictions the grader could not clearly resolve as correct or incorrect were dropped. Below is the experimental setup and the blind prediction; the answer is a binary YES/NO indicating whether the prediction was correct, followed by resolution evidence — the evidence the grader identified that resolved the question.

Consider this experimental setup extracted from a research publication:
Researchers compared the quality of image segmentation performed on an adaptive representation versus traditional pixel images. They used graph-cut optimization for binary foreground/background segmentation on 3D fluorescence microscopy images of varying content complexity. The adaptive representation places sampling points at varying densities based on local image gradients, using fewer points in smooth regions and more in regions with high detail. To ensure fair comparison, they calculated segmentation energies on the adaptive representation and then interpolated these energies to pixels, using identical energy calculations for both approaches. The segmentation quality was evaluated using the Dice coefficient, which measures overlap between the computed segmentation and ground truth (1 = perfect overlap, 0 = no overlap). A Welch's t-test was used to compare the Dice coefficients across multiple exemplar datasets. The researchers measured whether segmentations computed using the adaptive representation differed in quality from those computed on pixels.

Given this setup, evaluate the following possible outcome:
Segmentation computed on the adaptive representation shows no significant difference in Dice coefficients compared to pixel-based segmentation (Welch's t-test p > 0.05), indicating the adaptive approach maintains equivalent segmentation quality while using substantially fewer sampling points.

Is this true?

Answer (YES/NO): YES